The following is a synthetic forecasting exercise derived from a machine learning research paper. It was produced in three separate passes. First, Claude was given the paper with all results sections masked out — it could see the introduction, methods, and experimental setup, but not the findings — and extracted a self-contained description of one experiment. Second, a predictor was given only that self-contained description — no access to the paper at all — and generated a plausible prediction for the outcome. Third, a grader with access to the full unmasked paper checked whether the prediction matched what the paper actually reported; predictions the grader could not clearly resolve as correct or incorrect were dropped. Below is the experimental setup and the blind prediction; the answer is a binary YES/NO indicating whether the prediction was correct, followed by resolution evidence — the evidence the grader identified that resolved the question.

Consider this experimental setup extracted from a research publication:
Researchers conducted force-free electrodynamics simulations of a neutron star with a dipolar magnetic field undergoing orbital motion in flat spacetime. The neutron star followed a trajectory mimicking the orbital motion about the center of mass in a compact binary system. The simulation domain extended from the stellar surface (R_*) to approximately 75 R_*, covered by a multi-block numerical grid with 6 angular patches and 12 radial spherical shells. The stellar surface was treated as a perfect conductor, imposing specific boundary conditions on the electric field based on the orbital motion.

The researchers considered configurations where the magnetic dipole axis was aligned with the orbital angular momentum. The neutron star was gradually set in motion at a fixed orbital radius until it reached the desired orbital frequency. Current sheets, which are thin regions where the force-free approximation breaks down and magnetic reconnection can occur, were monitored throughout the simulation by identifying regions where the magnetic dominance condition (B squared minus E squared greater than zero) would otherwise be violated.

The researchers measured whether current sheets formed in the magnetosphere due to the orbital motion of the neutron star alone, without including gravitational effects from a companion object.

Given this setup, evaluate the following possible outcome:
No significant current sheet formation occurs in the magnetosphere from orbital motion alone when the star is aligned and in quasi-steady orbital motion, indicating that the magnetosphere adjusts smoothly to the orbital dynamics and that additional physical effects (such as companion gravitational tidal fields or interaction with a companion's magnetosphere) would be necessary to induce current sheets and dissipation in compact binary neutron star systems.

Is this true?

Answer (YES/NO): NO